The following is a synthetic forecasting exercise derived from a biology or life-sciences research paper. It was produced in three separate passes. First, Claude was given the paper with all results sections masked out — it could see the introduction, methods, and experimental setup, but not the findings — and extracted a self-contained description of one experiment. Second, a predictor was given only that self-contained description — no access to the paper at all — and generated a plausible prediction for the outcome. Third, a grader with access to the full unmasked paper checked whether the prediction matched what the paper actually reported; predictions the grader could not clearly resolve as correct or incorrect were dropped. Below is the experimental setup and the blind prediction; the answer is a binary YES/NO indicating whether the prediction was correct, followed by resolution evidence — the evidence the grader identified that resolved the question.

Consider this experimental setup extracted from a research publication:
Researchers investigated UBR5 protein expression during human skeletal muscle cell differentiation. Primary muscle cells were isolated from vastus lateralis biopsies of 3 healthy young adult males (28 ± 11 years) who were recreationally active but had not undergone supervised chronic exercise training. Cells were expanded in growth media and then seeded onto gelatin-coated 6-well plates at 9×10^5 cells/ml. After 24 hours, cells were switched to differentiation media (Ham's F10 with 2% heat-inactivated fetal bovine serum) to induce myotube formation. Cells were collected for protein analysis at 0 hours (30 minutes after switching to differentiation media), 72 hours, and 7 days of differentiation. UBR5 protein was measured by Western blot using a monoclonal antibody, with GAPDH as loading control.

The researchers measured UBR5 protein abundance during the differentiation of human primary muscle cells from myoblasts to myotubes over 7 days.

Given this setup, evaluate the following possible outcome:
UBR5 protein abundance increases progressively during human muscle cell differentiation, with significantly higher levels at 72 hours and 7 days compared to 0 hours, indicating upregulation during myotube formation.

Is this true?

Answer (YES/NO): YES